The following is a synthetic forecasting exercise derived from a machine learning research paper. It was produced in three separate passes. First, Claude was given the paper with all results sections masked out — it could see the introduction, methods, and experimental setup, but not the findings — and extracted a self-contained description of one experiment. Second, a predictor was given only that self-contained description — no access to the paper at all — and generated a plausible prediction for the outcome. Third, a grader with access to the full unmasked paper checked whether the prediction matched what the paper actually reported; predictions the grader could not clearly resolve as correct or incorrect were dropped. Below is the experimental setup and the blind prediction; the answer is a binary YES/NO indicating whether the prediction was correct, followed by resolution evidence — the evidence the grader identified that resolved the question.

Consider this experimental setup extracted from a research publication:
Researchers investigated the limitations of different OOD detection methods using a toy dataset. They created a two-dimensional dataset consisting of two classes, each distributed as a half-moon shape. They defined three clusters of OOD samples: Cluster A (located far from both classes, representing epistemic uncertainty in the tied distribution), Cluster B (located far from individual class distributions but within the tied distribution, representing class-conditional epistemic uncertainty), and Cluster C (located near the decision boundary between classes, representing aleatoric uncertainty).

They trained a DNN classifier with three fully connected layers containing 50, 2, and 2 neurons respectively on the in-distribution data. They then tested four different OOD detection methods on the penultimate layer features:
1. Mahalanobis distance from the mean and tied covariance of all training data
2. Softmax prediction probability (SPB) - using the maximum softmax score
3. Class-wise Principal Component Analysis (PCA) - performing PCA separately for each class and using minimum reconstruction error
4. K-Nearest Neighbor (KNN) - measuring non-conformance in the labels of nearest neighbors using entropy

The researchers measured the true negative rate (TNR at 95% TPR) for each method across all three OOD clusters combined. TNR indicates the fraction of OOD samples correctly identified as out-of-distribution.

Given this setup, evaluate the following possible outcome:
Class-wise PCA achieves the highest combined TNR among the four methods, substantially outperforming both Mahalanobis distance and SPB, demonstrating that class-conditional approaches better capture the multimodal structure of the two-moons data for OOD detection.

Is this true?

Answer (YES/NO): YES